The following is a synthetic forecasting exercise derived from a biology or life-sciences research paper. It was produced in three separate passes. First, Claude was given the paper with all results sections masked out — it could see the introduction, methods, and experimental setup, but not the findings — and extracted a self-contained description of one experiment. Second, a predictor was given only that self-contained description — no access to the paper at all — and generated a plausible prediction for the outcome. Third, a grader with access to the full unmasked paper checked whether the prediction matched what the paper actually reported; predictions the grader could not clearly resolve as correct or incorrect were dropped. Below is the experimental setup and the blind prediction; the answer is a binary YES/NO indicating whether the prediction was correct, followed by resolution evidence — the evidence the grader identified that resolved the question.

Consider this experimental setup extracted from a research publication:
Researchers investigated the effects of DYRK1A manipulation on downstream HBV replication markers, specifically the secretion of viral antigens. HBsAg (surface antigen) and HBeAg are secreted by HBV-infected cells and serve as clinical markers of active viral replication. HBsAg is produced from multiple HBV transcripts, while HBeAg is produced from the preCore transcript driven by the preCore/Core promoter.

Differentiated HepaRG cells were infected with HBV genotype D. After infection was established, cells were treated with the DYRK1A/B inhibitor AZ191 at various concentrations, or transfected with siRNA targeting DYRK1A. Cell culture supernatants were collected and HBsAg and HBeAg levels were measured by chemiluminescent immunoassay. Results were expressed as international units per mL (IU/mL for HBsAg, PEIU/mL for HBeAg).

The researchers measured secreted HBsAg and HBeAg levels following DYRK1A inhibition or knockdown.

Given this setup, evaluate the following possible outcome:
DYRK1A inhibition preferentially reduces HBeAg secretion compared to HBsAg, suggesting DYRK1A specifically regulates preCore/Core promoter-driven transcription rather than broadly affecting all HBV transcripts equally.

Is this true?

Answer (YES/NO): NO